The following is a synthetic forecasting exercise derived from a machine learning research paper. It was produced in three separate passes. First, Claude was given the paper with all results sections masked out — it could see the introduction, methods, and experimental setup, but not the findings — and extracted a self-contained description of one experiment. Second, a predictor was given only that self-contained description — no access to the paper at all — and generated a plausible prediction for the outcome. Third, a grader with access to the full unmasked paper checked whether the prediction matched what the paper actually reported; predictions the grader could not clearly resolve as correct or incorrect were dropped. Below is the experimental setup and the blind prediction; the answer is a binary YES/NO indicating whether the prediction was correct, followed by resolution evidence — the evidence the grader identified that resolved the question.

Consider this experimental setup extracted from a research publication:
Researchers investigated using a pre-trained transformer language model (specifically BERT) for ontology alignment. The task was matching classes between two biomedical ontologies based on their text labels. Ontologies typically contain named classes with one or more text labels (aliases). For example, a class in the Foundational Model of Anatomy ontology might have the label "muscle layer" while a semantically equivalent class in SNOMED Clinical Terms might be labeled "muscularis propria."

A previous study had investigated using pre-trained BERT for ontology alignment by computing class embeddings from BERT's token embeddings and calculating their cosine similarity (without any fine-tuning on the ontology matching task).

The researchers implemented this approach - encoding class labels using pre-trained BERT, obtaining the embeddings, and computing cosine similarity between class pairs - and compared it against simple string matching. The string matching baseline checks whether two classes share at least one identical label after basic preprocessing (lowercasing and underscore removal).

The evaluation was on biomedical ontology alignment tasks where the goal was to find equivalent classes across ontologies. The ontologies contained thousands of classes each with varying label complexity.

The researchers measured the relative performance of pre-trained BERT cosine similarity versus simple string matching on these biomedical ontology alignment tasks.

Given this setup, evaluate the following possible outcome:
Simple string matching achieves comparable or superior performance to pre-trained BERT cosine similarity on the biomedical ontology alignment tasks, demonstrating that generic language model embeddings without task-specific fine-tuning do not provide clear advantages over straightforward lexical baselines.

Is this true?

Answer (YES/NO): YES